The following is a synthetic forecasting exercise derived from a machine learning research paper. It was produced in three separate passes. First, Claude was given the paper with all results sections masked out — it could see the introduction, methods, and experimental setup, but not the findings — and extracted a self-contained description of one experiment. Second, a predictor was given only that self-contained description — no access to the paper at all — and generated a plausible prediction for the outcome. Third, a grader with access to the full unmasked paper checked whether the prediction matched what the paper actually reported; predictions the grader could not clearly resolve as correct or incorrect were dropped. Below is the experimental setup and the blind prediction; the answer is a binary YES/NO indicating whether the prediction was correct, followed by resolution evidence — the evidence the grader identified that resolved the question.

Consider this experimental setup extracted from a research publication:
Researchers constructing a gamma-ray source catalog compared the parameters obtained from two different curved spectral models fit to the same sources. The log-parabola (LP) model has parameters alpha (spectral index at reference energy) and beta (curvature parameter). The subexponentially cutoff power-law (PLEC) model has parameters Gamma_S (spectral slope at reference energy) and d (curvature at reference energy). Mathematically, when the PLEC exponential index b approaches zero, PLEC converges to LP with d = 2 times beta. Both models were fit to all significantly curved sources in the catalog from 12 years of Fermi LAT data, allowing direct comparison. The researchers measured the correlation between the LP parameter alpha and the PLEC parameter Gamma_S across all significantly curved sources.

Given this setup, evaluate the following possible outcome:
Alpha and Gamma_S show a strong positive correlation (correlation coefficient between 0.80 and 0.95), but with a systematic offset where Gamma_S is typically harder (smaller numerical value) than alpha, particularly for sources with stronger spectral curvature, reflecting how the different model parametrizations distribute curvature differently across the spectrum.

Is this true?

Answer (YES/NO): NO